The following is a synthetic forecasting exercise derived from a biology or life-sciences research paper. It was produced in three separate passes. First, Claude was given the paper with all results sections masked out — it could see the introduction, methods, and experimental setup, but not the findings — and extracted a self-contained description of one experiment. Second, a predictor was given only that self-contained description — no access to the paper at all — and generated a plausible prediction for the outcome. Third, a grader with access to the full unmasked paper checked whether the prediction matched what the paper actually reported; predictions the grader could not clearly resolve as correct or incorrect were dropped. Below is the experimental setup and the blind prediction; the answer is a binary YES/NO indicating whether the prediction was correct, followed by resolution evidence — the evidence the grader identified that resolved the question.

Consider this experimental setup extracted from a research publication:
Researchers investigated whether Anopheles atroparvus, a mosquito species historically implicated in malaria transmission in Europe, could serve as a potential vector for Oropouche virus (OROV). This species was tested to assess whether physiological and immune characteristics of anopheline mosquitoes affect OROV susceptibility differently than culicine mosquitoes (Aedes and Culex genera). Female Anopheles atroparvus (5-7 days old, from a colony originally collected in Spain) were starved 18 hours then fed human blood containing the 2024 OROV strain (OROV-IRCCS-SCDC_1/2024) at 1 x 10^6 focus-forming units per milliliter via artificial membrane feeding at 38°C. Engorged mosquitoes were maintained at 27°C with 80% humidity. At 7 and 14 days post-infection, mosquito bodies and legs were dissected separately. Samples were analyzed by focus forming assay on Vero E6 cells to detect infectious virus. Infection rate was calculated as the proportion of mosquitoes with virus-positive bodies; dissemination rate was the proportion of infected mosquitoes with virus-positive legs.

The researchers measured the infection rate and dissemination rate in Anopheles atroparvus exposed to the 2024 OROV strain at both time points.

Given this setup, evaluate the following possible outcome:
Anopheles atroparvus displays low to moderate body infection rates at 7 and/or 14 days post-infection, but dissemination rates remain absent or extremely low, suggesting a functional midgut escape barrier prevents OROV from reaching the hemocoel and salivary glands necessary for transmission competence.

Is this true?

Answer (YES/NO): NO